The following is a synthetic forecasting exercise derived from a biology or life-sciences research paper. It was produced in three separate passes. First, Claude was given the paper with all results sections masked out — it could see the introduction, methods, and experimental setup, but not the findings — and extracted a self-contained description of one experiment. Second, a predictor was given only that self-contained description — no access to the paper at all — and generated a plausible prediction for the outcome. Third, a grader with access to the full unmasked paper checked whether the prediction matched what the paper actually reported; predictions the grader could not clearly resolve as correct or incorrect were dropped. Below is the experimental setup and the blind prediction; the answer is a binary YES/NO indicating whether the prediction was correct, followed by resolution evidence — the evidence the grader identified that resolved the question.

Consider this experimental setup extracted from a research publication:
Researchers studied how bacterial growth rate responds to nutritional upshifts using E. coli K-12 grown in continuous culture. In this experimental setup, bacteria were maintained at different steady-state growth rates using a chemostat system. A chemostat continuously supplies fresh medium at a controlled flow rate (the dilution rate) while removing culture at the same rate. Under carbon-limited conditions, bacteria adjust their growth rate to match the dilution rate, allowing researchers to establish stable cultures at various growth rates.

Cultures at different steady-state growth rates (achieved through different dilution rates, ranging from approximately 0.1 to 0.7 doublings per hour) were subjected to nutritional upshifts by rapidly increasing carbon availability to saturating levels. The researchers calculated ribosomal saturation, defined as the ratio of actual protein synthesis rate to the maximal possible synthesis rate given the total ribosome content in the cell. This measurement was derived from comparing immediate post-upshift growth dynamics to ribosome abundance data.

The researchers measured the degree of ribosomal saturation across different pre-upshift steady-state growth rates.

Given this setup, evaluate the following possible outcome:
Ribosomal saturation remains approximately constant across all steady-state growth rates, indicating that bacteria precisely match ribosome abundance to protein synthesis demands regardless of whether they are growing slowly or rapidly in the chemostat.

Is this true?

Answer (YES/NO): NO